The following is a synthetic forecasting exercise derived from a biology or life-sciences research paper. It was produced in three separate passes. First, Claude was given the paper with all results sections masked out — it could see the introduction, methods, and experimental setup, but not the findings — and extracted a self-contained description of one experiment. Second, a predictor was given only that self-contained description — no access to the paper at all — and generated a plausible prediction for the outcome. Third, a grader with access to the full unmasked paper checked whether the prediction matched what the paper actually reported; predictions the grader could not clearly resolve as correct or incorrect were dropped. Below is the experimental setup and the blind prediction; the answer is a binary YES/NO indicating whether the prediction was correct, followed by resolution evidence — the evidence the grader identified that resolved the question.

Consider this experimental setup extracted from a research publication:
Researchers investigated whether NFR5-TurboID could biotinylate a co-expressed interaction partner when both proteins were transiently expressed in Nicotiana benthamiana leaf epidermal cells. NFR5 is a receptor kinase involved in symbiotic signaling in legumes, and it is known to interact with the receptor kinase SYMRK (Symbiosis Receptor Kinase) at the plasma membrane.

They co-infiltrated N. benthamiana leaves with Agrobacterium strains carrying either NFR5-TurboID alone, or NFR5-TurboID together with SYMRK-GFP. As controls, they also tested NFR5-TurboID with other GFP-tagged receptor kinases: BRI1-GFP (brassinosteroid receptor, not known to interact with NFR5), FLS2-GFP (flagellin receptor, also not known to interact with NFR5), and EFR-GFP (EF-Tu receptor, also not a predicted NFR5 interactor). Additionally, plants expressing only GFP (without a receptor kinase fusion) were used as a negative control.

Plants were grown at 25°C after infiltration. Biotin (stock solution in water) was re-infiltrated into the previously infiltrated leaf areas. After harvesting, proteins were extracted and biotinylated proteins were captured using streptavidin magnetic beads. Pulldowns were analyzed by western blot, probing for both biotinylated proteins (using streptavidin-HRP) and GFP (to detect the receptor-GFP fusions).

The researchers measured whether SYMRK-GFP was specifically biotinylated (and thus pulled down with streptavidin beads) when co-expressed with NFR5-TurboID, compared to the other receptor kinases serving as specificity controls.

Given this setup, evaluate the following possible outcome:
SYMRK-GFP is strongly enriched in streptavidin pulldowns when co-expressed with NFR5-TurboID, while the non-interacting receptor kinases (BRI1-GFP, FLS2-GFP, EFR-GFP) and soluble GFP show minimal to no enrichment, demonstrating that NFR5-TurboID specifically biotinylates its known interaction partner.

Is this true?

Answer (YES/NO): NO